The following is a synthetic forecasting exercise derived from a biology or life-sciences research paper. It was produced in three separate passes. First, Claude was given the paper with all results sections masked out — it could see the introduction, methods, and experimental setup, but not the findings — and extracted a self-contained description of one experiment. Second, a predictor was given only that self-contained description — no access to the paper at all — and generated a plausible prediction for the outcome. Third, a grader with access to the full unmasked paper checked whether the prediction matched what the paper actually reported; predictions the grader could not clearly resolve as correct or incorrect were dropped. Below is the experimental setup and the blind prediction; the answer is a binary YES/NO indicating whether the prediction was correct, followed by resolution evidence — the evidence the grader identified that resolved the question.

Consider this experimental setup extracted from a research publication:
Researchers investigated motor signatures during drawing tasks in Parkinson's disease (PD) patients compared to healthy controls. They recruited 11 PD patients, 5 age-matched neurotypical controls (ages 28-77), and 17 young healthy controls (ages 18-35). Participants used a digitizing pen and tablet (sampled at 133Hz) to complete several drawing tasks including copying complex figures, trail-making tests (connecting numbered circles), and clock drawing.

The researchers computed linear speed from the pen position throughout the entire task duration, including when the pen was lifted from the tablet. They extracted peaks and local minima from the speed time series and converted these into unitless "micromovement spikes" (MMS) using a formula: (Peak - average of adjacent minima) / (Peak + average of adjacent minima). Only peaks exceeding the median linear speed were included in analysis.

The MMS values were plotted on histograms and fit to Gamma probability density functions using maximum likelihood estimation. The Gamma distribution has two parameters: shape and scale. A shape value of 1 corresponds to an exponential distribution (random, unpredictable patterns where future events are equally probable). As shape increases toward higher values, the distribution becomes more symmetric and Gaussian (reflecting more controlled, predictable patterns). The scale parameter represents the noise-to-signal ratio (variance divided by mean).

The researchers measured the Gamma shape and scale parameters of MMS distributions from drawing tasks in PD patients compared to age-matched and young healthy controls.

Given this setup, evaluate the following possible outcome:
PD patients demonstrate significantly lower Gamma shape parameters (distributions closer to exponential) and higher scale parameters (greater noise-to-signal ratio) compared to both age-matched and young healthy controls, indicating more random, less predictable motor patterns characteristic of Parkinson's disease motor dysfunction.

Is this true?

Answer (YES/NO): NO